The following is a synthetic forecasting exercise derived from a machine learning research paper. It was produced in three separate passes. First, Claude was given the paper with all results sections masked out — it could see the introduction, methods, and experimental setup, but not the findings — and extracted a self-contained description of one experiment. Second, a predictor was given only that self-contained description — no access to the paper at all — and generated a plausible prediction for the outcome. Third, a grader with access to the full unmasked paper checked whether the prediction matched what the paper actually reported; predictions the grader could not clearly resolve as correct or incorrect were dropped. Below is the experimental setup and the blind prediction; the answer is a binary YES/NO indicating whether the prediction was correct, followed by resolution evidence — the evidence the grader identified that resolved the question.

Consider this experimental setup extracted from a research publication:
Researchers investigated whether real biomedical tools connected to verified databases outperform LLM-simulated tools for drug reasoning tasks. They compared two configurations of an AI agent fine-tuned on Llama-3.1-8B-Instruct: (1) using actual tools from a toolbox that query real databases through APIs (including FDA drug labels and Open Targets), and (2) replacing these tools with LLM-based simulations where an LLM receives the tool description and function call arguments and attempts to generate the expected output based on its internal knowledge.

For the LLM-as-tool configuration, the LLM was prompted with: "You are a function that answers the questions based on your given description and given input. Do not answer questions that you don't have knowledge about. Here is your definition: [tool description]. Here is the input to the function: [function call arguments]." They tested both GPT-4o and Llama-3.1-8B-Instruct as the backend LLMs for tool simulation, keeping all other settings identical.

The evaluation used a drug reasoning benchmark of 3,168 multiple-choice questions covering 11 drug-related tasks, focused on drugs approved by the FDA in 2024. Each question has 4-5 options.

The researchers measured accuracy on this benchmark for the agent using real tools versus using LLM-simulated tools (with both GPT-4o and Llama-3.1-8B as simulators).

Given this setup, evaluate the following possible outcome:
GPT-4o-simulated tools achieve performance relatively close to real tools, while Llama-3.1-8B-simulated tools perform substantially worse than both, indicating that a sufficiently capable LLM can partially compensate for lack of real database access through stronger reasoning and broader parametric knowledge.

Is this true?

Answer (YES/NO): NO